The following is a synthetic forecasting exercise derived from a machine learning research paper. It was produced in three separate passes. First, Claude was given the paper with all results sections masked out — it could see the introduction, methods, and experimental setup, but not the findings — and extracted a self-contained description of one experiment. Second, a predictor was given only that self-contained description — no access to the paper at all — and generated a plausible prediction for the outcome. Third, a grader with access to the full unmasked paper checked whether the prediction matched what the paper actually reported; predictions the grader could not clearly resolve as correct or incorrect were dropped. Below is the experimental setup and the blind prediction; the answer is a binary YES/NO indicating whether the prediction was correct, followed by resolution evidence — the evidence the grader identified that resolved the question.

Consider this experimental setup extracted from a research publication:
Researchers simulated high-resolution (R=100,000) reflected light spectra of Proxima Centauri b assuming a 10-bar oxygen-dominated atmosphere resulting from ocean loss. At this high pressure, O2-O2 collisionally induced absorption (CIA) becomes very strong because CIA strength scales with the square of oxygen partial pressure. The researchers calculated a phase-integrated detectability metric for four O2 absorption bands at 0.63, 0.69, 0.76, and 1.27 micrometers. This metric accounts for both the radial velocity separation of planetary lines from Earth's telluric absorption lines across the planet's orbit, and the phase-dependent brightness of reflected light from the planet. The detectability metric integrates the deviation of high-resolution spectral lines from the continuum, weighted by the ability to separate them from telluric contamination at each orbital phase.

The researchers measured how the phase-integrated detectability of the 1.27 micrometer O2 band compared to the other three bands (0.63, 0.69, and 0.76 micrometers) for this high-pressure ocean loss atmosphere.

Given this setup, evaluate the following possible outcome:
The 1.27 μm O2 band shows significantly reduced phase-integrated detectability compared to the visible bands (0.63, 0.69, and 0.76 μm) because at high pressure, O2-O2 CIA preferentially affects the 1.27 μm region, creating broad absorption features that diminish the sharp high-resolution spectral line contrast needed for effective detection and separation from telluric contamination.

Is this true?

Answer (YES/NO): YES